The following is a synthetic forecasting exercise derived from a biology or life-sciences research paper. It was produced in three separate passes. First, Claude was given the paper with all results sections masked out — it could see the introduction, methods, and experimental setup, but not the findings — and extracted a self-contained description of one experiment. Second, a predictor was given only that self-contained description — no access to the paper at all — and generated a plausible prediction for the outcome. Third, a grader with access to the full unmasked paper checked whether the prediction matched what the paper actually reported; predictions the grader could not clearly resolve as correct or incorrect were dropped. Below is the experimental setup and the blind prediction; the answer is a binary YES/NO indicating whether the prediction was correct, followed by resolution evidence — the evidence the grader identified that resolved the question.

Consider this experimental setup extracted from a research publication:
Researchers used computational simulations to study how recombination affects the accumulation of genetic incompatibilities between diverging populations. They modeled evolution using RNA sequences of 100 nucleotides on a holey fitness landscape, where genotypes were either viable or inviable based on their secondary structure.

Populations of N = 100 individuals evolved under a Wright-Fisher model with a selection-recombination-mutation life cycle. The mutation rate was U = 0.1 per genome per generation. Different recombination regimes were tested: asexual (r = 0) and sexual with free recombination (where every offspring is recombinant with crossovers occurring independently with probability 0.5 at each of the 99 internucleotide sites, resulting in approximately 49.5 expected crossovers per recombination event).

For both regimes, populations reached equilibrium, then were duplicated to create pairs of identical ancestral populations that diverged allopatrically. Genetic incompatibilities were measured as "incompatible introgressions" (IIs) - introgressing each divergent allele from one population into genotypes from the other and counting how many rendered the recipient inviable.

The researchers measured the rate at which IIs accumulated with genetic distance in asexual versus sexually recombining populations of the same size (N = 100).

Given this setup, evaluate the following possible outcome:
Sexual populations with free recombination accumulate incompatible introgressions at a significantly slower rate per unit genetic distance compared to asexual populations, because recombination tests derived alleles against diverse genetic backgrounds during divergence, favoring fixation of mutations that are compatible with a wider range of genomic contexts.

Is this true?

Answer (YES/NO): YES